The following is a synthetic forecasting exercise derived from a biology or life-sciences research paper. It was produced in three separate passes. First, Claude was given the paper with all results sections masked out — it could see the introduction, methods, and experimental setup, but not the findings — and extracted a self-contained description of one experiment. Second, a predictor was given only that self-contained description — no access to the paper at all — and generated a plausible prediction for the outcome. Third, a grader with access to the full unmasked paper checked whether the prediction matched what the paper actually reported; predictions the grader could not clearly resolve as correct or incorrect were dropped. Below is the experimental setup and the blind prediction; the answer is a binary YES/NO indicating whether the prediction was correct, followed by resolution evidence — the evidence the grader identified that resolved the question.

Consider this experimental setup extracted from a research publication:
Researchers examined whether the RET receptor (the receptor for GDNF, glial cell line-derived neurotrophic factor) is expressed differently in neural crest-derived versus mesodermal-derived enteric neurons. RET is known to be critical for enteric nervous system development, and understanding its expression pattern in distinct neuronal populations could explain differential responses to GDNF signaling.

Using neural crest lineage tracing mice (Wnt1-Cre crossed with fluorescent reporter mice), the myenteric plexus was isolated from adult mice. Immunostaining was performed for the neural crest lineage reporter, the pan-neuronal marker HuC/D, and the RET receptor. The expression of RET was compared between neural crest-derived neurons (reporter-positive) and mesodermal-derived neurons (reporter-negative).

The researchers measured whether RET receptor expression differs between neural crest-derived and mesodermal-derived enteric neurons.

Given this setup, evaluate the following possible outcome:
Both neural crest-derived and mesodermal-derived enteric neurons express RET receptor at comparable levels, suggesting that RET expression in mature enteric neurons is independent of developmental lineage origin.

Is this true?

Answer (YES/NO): NO